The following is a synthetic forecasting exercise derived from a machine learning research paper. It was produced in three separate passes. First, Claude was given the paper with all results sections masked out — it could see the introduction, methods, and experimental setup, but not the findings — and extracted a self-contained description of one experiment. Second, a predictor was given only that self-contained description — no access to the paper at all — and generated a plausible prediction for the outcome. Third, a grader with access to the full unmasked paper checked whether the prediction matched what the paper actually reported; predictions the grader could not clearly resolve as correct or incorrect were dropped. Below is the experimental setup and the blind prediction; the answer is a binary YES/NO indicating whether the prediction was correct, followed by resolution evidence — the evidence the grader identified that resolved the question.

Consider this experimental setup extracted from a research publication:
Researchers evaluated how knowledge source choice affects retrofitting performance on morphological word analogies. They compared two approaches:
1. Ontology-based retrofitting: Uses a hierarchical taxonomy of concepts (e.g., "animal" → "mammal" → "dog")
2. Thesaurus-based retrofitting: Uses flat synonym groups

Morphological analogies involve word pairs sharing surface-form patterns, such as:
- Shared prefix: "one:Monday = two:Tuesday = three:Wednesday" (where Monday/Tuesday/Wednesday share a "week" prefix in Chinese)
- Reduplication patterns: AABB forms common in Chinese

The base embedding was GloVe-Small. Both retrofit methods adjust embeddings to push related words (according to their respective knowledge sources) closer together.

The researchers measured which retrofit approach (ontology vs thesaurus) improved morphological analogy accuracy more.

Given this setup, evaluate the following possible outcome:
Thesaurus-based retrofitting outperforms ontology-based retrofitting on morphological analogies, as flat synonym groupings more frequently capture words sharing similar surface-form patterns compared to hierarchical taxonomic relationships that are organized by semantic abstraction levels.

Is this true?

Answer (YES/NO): YES